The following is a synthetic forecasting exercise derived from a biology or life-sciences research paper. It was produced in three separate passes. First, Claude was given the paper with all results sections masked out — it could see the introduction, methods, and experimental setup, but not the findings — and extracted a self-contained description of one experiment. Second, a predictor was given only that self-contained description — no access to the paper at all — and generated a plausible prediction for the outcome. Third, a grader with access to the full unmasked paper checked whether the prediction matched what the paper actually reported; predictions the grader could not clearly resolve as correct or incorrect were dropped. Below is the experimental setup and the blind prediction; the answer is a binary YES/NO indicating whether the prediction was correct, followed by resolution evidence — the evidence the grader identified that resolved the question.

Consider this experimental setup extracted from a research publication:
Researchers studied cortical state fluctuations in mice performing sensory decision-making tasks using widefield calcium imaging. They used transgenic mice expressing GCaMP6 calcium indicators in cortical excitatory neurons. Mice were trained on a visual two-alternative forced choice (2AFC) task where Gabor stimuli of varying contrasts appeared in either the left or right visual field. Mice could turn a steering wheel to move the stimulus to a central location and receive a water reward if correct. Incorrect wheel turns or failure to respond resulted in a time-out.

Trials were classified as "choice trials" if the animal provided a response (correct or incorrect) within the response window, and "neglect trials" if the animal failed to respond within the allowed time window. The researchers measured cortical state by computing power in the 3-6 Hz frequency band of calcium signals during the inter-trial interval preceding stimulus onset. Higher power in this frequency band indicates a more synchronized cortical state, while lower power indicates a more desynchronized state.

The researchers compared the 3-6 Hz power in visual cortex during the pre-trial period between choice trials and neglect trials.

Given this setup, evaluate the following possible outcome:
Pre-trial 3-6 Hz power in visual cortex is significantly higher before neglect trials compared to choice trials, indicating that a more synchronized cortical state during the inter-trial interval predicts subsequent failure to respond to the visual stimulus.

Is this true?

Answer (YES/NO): YES